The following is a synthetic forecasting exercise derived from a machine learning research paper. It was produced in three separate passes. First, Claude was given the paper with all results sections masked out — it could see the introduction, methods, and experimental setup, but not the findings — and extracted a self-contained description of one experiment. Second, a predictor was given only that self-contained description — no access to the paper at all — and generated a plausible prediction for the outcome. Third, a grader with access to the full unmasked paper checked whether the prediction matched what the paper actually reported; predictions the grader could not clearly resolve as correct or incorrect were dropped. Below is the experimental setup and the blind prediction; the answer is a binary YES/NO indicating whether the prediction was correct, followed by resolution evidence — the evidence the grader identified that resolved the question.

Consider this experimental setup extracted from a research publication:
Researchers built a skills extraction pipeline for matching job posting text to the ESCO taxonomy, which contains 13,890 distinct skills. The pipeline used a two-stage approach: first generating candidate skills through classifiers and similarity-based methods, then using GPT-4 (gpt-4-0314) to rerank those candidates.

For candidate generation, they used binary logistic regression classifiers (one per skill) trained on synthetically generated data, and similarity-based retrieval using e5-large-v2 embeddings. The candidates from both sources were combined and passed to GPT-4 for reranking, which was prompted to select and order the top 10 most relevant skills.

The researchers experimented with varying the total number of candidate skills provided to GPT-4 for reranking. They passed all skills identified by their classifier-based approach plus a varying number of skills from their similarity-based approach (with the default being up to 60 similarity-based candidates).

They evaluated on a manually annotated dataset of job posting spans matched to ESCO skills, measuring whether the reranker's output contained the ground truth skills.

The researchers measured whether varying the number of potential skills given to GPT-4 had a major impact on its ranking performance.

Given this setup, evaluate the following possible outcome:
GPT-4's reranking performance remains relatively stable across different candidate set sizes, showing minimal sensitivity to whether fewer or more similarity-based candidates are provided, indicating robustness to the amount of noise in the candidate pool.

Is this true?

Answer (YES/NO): YES